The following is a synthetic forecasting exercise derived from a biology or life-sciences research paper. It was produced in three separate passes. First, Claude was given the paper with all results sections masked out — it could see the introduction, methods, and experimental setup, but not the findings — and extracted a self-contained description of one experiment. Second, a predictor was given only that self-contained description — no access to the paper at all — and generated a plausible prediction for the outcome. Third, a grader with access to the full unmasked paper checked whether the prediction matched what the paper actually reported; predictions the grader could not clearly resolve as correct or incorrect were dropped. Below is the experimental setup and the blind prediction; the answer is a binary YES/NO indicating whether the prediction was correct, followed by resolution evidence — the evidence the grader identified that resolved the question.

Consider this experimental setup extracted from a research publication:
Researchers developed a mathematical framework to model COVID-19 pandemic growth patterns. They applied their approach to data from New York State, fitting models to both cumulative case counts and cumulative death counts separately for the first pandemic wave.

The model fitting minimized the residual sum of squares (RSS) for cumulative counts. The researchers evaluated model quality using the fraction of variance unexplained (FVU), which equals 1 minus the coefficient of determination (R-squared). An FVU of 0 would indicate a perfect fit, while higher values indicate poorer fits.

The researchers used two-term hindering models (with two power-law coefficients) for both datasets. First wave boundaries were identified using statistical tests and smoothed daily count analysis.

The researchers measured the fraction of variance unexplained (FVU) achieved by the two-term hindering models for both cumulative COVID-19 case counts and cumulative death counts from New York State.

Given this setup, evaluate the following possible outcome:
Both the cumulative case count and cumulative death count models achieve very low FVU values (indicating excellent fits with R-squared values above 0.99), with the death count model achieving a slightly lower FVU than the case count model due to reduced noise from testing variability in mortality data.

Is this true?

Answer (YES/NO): NO